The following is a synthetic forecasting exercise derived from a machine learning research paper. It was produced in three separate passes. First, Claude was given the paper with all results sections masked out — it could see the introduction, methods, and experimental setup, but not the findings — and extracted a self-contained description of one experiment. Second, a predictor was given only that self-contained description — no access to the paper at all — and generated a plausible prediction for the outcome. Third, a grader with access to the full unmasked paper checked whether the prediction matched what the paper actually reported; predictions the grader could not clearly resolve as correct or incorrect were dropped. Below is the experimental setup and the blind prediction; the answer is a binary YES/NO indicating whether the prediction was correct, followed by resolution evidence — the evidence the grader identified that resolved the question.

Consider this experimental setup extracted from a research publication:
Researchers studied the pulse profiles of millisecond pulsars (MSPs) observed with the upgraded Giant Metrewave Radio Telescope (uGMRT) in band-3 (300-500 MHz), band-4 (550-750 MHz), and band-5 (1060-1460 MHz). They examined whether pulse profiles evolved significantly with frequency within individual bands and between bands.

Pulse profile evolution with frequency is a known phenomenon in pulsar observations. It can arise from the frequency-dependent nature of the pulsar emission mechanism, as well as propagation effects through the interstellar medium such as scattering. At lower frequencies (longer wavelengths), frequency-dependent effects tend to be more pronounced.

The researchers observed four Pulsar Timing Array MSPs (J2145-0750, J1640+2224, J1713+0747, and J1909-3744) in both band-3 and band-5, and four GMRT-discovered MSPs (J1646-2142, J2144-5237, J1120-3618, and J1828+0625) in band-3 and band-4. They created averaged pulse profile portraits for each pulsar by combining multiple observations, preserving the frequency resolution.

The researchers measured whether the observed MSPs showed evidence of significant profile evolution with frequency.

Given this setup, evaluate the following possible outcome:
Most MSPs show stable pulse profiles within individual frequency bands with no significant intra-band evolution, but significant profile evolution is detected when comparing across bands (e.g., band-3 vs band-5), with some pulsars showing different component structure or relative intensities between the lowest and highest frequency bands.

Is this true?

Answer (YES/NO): NO